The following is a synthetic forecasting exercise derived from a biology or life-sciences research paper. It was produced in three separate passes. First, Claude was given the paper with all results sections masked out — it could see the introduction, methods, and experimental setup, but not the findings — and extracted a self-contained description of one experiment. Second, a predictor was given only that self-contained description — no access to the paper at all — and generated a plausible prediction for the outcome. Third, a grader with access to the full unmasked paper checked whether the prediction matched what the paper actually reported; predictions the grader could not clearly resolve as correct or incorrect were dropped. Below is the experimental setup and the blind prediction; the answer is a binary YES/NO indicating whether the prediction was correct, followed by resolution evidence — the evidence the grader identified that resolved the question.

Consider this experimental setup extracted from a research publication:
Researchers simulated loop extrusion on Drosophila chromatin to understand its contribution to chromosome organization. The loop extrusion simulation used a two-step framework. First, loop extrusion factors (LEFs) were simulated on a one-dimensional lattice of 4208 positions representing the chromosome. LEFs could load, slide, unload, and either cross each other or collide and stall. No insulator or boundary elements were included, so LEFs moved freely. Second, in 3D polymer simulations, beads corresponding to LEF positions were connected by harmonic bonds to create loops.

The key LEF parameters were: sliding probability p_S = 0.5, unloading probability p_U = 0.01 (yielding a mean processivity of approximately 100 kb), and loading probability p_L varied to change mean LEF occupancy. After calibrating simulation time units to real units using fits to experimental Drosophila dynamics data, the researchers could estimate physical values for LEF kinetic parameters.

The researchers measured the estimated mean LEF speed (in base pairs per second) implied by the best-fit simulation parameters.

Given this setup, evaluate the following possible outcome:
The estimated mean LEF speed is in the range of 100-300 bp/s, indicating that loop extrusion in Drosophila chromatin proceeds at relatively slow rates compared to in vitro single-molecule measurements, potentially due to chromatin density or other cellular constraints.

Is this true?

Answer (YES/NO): NO